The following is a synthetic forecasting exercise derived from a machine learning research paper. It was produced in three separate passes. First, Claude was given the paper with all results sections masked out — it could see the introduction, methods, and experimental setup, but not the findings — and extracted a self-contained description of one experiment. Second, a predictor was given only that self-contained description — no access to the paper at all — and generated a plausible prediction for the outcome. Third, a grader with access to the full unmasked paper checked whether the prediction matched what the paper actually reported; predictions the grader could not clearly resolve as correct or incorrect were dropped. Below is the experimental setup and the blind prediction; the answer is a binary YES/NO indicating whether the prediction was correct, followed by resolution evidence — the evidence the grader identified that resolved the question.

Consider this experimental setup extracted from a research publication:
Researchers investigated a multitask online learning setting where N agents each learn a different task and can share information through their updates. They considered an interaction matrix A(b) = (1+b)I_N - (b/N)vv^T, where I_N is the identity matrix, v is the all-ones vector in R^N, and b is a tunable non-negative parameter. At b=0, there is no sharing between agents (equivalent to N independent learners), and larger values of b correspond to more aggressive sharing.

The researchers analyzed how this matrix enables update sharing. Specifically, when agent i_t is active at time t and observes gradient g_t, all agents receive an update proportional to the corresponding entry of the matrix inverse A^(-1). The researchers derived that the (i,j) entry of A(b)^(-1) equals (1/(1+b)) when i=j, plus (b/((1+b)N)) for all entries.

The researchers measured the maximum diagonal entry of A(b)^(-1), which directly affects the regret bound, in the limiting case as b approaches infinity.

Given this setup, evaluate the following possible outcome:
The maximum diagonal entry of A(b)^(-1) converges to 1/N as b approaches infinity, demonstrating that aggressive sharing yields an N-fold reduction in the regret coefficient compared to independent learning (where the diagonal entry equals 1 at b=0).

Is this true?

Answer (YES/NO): YES